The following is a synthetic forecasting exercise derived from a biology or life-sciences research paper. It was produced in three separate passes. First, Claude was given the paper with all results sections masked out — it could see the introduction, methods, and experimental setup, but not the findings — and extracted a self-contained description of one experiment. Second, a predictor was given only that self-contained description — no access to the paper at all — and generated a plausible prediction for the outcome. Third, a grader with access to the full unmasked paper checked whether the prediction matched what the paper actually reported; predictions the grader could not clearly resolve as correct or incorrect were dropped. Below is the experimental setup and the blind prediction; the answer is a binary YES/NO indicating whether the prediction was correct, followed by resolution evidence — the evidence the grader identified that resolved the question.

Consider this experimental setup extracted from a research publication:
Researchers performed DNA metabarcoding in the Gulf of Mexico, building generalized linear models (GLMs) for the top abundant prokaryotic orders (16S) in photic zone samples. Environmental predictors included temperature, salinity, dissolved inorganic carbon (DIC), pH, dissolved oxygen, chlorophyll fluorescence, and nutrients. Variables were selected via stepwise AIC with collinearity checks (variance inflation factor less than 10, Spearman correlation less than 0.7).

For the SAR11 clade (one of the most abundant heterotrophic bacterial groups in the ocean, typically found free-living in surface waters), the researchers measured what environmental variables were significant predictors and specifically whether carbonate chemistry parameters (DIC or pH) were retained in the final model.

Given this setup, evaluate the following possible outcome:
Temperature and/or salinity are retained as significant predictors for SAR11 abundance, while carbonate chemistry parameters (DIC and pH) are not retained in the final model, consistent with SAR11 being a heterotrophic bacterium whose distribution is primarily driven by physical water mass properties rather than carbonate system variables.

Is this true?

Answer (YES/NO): NO